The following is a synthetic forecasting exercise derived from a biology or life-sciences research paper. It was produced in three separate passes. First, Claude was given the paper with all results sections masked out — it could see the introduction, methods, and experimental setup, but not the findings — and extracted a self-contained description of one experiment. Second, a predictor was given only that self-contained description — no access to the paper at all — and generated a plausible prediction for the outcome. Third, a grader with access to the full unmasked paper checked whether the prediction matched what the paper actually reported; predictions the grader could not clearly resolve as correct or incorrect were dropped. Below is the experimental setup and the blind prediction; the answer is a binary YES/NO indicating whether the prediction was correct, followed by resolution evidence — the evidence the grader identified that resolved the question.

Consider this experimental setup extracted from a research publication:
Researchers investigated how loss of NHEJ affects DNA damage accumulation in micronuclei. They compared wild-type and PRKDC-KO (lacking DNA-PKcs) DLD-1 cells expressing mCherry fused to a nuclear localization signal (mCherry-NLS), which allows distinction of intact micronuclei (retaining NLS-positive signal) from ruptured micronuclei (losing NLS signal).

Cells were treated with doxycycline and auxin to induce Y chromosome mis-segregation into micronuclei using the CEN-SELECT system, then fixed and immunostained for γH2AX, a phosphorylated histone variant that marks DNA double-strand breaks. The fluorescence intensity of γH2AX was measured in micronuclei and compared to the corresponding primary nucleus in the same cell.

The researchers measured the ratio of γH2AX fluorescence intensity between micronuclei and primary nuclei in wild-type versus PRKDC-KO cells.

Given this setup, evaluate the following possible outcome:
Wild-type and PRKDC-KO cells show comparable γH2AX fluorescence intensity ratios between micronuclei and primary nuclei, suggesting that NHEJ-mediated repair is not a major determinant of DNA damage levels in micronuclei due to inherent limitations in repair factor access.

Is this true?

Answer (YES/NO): YES